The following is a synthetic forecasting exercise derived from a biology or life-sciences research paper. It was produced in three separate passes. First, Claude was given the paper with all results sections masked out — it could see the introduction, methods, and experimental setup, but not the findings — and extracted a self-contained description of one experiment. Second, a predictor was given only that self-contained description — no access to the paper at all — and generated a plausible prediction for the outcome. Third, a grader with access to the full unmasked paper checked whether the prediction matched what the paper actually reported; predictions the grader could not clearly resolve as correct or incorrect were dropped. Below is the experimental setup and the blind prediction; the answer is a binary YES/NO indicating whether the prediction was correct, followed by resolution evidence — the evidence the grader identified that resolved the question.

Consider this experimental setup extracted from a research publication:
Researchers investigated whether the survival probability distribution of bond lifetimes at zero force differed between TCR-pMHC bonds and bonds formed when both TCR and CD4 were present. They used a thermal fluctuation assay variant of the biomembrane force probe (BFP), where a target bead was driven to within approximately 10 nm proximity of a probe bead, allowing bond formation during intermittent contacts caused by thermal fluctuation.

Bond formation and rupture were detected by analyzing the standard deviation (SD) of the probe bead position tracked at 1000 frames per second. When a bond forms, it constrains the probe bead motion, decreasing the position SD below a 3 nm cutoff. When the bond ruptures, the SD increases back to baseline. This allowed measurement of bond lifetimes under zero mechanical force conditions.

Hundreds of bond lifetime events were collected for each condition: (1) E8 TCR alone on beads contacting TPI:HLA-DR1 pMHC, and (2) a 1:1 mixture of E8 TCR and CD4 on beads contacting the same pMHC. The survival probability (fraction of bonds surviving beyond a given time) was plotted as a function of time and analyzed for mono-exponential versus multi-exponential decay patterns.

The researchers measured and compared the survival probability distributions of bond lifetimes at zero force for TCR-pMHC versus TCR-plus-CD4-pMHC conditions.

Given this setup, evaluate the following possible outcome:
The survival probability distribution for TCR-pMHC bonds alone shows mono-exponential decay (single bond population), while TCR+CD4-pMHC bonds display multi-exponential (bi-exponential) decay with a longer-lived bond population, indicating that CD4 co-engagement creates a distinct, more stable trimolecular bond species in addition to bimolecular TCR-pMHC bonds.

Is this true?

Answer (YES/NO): NO